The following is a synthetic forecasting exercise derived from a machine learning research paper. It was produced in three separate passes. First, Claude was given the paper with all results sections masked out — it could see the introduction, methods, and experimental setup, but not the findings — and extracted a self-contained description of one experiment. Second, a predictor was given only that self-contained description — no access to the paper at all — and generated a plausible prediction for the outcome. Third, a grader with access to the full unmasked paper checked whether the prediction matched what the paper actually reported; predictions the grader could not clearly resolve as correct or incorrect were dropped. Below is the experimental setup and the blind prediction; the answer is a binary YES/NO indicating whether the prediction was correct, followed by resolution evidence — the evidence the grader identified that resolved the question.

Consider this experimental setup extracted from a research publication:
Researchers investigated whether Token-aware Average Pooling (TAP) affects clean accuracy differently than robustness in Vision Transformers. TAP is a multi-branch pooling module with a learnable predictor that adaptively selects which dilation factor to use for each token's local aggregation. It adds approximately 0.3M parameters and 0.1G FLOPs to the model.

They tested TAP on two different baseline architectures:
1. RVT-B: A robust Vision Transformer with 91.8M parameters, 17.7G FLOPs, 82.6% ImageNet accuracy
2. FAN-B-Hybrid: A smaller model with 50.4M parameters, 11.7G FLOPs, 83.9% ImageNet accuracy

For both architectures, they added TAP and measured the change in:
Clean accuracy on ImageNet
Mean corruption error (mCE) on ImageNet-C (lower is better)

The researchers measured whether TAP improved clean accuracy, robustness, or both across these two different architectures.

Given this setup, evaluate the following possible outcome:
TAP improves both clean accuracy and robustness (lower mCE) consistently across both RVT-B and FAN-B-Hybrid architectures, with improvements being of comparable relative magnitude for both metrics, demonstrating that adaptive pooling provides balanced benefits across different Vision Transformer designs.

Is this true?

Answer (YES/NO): NO